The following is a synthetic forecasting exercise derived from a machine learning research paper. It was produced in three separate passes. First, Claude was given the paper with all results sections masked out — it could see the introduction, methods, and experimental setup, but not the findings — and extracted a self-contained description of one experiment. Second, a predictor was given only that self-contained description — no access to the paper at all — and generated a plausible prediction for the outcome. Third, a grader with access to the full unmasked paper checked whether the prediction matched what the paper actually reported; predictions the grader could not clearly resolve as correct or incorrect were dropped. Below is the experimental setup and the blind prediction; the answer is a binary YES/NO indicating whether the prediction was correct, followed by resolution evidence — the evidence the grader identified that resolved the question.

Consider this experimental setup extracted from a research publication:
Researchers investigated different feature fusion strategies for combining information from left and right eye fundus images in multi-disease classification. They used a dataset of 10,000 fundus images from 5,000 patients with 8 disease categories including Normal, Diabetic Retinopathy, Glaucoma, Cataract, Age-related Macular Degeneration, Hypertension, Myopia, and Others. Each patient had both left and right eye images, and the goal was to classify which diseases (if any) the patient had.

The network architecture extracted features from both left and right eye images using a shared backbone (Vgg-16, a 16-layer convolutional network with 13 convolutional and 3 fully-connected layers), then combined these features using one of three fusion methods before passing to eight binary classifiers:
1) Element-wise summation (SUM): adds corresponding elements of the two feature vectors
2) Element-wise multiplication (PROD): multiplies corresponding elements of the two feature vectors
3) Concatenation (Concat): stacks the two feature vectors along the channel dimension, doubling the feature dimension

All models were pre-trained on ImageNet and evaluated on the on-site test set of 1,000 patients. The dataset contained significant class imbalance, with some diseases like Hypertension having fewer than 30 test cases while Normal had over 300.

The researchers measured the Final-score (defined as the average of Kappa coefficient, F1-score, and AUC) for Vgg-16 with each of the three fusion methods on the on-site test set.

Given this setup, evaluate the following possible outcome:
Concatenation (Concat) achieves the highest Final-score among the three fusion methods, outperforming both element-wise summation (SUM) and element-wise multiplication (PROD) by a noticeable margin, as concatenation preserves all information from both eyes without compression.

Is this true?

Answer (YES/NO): NO